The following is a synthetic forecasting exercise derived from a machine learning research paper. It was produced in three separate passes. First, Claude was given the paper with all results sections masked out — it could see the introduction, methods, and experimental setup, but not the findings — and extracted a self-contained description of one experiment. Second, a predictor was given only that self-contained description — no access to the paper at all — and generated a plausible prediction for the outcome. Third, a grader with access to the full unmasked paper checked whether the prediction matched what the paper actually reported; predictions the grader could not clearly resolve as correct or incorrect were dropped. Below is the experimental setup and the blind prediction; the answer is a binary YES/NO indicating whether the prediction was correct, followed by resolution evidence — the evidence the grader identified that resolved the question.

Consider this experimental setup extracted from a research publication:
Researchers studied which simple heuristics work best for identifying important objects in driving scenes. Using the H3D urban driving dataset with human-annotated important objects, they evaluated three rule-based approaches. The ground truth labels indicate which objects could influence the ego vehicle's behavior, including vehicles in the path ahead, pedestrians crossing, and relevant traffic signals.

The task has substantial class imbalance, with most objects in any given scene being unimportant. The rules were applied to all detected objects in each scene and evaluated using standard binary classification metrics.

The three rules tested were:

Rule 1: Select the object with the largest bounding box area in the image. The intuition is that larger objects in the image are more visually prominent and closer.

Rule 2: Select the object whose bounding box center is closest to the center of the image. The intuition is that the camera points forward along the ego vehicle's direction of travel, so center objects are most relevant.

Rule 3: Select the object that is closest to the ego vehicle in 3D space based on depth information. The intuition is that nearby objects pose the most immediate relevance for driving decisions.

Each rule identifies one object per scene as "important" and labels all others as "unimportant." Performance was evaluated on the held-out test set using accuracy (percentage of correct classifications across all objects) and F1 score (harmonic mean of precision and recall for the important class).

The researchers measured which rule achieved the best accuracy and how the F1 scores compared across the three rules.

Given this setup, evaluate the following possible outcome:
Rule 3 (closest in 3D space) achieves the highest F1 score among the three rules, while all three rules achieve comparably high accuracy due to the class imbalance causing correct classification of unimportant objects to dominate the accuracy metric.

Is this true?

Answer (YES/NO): NO